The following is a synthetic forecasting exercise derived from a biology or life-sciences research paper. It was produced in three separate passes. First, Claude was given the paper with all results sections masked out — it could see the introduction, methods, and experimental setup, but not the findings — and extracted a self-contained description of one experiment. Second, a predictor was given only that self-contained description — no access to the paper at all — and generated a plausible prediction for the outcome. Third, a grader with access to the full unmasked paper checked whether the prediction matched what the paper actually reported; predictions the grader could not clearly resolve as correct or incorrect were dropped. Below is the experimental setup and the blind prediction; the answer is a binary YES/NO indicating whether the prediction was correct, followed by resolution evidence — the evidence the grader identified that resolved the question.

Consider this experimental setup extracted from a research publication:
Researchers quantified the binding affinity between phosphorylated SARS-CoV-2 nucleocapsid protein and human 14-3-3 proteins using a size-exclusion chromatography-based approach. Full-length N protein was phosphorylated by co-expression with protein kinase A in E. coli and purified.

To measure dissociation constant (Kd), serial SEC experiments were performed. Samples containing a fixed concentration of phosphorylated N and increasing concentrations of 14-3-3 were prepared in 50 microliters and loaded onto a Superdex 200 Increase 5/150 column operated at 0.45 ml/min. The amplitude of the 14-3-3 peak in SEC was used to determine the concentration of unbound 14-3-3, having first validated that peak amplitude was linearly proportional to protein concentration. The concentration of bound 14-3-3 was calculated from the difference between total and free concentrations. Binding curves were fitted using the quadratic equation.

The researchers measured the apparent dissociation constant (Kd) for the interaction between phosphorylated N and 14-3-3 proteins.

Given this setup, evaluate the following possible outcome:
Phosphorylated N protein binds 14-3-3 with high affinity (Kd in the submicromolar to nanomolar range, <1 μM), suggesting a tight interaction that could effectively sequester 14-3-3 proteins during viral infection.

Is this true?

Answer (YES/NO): NO